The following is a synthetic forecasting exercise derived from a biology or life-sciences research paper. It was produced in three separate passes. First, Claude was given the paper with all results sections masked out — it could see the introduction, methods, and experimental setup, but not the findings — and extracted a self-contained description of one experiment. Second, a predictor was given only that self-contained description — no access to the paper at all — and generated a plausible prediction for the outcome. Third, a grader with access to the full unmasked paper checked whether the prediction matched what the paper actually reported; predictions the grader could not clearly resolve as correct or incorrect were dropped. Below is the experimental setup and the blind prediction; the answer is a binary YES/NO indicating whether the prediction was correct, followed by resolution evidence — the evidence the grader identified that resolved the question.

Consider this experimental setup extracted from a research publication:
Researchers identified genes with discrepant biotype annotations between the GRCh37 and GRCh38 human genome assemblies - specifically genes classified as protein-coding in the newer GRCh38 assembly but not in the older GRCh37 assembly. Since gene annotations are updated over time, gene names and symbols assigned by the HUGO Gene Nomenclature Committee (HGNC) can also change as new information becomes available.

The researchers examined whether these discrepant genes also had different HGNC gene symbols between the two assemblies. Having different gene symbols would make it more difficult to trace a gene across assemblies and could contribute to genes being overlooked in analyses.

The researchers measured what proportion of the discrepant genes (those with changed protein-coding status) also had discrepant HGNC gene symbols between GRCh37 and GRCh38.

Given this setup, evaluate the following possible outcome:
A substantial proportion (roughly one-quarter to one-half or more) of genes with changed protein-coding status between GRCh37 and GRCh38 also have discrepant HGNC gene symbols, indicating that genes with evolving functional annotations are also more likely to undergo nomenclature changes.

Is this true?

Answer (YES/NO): YES